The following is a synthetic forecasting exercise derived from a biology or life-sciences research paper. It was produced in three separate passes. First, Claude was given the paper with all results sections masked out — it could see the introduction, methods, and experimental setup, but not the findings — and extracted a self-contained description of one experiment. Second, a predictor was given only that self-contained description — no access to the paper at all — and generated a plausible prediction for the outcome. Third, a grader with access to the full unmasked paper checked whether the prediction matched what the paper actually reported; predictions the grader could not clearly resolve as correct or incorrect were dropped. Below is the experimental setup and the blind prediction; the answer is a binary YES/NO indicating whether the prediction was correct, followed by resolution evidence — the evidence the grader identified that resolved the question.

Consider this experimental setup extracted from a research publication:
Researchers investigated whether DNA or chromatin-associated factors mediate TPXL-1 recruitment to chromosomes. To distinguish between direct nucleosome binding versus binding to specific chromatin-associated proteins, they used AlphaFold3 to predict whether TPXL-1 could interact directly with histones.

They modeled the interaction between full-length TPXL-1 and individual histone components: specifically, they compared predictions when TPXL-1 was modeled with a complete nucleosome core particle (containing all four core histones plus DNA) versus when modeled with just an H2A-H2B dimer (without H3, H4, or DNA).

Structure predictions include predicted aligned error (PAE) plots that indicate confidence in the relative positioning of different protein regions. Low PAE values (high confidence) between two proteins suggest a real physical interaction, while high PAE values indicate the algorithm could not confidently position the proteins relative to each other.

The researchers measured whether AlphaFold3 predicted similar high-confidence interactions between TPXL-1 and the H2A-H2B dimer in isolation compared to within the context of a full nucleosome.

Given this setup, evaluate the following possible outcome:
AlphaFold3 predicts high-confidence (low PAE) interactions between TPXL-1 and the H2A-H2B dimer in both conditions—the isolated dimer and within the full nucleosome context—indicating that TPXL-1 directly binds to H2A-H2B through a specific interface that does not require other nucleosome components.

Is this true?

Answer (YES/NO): YES